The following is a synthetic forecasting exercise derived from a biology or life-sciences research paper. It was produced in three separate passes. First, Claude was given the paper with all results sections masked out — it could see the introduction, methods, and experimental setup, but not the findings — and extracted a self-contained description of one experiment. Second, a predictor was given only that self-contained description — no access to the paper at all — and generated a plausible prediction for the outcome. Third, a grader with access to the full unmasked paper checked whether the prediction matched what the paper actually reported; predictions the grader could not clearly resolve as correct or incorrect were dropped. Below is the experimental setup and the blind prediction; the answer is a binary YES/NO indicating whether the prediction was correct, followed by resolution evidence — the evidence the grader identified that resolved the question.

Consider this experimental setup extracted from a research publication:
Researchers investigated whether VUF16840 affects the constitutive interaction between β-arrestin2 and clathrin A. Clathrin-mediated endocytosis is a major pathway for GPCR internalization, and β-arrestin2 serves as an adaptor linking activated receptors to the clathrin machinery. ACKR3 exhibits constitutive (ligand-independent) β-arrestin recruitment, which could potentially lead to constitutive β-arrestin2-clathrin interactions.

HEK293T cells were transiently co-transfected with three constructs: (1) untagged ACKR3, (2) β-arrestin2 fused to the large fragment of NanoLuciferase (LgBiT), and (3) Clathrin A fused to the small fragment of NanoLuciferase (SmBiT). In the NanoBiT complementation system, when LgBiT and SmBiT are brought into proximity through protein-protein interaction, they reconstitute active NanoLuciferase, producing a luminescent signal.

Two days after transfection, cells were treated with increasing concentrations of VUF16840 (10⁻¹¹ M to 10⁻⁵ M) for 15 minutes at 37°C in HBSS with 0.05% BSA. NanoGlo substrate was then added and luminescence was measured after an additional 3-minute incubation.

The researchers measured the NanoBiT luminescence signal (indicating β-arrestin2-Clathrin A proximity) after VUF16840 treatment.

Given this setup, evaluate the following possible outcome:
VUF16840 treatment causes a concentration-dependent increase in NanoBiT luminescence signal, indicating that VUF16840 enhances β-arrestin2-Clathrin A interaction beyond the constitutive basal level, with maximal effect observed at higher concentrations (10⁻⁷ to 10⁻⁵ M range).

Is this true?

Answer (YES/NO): NO